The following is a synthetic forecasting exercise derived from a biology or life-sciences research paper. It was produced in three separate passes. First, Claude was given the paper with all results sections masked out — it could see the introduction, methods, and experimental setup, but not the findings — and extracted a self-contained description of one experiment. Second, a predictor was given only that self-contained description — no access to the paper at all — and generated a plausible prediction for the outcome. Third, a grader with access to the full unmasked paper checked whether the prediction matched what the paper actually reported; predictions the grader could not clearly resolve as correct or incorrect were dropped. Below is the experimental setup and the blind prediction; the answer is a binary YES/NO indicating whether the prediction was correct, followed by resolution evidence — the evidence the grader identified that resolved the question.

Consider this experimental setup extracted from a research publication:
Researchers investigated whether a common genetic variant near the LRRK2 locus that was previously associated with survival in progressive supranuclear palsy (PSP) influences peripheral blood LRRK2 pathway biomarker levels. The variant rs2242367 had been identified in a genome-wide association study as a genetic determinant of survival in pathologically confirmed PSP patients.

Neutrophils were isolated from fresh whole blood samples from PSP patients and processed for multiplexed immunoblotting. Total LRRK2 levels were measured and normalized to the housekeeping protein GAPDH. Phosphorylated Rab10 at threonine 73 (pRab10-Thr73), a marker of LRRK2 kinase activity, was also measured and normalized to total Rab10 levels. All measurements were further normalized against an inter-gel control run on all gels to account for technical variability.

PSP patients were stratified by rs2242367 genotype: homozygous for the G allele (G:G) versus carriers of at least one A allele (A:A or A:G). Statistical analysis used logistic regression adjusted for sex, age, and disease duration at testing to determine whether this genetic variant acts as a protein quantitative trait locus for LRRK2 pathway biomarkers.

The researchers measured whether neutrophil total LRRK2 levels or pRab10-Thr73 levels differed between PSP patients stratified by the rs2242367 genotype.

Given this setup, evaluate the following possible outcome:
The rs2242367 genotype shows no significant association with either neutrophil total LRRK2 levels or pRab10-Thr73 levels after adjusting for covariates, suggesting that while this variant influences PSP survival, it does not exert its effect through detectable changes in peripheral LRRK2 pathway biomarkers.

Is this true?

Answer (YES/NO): YES